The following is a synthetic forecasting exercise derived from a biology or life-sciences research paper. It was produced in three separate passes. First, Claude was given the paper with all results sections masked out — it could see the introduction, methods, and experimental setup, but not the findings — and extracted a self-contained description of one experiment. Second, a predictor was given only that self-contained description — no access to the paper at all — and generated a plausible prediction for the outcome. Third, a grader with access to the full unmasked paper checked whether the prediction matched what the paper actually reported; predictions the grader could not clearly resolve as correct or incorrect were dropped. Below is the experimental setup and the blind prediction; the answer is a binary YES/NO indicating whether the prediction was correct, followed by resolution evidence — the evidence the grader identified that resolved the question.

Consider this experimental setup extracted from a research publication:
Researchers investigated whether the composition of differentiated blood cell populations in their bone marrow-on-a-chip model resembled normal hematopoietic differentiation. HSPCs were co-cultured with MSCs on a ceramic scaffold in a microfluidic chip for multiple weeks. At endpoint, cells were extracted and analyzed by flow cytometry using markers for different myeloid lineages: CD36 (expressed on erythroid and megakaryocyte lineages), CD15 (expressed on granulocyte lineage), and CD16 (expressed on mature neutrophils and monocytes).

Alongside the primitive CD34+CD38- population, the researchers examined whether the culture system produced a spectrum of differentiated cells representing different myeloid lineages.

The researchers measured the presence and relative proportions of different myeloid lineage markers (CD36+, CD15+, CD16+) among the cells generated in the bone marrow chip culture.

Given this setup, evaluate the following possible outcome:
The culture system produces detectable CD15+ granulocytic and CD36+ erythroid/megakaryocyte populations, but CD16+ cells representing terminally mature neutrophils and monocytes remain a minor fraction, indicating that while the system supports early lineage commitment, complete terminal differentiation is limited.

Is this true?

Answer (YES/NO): YES